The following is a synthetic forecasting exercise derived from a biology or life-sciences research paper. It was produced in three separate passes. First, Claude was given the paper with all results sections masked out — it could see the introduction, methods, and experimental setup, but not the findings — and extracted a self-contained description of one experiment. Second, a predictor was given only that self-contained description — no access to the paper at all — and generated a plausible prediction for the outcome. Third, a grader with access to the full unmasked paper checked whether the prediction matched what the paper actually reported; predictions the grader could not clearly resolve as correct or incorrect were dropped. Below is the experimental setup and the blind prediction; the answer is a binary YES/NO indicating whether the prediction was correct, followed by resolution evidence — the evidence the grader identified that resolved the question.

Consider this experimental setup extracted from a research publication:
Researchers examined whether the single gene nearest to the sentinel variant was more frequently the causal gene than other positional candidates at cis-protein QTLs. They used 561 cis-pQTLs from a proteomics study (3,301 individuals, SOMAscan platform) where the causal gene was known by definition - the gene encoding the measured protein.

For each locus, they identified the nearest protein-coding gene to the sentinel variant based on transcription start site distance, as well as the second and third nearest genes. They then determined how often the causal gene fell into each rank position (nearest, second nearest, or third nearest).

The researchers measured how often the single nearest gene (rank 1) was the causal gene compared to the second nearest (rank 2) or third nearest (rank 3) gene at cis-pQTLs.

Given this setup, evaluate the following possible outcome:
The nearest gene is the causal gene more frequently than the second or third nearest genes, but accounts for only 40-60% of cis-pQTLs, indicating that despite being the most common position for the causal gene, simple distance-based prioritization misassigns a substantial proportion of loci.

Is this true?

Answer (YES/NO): NO